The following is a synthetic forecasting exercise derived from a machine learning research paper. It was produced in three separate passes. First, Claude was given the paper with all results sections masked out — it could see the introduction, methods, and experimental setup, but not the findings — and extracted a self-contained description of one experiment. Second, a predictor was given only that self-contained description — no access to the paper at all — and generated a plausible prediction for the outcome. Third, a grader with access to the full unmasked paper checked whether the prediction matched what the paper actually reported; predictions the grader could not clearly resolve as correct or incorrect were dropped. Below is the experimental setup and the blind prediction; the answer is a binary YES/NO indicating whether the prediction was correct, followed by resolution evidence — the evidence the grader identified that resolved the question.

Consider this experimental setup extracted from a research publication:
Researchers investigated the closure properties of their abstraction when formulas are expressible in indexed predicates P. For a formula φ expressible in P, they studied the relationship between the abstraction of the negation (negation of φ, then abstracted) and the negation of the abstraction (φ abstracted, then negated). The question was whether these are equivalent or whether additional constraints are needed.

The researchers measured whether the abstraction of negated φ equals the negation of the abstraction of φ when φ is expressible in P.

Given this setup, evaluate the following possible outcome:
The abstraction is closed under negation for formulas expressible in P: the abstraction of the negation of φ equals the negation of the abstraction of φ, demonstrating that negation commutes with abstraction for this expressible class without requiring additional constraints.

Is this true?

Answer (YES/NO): NO